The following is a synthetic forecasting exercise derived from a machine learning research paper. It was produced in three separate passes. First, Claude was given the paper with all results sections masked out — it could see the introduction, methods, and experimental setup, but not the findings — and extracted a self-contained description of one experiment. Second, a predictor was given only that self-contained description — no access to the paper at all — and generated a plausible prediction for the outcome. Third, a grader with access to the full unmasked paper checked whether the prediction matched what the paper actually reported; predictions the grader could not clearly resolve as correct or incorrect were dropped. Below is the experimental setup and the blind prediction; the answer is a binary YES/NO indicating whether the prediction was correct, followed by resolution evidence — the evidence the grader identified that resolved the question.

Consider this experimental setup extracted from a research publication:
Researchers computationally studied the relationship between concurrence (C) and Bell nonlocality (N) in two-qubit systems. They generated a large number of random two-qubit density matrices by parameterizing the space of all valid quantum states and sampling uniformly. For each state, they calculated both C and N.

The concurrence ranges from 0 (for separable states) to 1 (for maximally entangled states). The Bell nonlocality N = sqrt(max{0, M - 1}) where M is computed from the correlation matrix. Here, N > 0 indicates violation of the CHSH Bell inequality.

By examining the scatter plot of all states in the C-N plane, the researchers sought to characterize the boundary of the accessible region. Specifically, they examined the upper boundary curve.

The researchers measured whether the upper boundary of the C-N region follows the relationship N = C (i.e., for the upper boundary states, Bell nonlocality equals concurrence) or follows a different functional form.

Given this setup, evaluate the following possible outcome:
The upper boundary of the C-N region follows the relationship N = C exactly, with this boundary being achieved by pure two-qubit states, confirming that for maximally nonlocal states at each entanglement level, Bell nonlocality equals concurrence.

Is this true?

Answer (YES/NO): YES